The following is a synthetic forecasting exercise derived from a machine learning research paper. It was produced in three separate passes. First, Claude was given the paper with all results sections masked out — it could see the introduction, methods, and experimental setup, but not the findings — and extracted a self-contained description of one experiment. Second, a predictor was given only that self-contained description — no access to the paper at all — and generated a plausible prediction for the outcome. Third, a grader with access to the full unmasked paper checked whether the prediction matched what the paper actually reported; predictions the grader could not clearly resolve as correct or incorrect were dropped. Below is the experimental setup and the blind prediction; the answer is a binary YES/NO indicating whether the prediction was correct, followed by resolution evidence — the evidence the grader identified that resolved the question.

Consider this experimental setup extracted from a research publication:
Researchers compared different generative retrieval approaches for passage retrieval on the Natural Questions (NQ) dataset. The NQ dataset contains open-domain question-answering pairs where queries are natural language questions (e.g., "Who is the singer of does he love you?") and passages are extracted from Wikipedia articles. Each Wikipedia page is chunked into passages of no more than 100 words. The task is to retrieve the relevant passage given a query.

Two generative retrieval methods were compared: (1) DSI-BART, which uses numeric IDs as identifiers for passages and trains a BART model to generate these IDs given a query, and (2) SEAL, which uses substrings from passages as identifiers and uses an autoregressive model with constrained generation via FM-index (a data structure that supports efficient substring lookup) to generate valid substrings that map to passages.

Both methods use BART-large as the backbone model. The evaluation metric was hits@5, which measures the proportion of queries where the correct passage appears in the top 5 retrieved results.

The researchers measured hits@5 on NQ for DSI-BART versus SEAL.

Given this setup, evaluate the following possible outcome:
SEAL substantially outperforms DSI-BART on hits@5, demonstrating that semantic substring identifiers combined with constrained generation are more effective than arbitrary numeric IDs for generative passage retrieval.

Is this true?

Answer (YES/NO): YES